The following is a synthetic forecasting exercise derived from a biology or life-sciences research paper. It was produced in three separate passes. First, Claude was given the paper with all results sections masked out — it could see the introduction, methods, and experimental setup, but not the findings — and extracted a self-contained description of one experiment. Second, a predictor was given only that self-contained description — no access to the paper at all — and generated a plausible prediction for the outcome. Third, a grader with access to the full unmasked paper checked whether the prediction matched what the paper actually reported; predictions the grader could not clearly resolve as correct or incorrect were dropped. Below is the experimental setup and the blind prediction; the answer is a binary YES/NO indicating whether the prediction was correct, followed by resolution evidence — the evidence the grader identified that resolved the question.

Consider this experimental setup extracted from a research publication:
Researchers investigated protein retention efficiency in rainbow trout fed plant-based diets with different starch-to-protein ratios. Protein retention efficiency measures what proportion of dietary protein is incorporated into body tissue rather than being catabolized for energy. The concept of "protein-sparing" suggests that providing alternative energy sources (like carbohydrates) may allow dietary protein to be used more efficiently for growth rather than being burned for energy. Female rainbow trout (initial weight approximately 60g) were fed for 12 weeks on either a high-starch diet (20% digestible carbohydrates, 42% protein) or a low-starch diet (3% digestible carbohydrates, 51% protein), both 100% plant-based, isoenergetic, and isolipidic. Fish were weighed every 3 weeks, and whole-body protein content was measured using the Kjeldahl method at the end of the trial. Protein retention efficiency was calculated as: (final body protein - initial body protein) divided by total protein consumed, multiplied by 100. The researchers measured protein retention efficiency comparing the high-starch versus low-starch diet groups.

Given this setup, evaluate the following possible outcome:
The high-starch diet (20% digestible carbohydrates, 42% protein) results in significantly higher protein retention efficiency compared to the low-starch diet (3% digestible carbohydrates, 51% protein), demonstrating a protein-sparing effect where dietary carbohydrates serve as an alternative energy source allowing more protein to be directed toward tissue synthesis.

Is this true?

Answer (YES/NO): YES